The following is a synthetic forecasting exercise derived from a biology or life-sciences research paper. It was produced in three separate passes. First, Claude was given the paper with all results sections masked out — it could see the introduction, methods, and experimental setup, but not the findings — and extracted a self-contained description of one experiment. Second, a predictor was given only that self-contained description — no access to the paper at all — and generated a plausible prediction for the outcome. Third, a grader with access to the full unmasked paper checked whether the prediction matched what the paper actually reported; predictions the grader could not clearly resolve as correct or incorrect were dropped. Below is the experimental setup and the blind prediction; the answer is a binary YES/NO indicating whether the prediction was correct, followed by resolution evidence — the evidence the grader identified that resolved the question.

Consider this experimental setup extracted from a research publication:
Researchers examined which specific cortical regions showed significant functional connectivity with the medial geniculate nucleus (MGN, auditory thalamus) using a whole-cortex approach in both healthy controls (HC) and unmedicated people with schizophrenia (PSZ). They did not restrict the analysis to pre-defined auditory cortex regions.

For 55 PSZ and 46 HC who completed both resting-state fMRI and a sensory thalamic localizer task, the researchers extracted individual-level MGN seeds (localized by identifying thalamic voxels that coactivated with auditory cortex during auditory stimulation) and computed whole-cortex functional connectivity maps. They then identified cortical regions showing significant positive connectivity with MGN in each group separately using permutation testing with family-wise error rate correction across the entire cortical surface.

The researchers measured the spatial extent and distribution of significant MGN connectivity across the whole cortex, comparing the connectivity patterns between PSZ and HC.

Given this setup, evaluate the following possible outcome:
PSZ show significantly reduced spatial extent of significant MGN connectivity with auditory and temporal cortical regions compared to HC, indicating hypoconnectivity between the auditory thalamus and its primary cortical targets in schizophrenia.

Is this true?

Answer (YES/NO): NO